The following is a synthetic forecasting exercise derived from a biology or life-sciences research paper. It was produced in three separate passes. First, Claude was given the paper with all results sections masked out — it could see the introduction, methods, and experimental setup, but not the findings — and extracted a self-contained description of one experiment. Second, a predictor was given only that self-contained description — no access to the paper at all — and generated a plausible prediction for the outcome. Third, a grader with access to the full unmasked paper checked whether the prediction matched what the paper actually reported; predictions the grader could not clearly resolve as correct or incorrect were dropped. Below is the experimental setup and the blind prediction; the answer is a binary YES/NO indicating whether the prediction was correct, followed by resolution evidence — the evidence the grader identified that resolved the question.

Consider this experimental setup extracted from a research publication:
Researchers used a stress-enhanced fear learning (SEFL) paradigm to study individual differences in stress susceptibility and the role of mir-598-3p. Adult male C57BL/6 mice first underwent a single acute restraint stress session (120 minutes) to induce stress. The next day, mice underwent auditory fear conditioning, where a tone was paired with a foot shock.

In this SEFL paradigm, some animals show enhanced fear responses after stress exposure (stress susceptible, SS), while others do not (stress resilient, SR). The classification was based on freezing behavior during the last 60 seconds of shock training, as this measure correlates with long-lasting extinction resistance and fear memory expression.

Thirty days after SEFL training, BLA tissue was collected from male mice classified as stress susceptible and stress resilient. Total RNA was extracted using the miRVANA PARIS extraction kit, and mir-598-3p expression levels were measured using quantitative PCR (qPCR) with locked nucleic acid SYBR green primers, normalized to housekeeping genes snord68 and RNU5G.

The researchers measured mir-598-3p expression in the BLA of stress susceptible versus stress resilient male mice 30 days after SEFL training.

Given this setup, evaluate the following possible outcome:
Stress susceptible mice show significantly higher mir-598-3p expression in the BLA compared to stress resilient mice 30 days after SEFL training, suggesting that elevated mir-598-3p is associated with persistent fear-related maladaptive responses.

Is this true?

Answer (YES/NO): YES